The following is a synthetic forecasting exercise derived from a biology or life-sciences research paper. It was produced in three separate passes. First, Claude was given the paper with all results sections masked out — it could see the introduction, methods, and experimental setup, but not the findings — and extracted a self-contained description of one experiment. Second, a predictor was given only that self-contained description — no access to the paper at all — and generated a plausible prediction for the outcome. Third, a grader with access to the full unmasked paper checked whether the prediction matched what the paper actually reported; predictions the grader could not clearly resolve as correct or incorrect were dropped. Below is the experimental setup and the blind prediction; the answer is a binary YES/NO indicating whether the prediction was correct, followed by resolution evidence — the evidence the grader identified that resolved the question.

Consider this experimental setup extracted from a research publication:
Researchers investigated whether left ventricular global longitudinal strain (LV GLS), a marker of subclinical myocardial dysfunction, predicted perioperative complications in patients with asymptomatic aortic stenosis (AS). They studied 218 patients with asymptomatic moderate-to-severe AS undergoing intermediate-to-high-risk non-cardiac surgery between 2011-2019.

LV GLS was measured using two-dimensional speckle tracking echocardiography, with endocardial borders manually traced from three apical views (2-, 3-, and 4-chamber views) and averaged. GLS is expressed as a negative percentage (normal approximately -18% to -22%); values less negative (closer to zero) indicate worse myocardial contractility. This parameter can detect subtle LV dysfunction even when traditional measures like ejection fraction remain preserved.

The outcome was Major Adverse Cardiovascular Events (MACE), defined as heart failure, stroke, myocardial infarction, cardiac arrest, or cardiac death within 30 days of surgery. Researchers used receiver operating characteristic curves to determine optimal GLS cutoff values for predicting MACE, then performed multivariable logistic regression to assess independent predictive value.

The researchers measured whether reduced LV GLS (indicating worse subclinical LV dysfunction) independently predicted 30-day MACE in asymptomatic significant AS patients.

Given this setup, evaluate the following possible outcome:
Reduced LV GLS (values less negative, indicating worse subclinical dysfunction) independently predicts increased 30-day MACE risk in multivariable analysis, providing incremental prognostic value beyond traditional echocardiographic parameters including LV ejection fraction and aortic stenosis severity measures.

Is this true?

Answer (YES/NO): NO